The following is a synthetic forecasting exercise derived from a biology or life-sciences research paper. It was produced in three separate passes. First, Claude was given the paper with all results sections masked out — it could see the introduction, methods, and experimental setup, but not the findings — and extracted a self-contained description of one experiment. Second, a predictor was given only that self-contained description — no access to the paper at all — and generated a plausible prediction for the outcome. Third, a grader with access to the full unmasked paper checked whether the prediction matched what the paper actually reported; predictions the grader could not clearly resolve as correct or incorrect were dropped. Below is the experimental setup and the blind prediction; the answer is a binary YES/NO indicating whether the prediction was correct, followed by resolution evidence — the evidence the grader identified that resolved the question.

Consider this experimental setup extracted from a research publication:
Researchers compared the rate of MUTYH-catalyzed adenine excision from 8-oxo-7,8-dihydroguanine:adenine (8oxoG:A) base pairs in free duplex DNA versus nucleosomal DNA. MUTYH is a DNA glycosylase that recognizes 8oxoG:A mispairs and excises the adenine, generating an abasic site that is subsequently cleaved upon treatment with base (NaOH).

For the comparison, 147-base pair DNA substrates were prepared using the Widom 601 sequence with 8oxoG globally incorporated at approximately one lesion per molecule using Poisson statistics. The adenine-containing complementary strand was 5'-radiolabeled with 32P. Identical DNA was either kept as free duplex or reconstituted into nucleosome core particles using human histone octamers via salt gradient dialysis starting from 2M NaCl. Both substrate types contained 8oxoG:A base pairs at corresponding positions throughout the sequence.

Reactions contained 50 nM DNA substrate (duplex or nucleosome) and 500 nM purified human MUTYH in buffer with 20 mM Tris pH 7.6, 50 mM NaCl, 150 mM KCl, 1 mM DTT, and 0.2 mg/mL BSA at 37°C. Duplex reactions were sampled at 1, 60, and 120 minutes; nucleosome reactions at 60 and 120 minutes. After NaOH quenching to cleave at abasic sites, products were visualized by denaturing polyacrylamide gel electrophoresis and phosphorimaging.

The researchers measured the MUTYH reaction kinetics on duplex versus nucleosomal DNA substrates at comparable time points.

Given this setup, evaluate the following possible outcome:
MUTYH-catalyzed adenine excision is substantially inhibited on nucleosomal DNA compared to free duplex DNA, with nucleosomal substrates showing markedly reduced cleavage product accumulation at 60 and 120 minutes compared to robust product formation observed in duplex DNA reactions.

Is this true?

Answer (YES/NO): YES